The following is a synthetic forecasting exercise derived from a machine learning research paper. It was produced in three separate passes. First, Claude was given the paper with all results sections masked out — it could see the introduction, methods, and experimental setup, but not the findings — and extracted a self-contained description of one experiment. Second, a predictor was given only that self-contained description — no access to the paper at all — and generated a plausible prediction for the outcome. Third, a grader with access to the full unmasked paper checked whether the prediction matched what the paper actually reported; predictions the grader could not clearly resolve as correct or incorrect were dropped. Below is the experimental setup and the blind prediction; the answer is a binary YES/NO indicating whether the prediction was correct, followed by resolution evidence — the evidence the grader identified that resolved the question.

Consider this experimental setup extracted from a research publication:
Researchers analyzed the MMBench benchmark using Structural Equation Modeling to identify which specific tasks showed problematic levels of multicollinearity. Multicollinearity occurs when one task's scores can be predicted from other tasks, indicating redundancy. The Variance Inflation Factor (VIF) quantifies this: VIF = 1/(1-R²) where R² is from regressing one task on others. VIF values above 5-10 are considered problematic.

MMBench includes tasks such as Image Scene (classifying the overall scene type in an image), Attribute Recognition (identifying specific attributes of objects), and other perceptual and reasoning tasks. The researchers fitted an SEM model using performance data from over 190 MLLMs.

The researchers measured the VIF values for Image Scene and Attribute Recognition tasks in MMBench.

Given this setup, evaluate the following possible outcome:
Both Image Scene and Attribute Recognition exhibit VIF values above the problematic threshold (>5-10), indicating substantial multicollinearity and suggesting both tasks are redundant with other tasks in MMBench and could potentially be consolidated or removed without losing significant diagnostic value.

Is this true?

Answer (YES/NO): YES